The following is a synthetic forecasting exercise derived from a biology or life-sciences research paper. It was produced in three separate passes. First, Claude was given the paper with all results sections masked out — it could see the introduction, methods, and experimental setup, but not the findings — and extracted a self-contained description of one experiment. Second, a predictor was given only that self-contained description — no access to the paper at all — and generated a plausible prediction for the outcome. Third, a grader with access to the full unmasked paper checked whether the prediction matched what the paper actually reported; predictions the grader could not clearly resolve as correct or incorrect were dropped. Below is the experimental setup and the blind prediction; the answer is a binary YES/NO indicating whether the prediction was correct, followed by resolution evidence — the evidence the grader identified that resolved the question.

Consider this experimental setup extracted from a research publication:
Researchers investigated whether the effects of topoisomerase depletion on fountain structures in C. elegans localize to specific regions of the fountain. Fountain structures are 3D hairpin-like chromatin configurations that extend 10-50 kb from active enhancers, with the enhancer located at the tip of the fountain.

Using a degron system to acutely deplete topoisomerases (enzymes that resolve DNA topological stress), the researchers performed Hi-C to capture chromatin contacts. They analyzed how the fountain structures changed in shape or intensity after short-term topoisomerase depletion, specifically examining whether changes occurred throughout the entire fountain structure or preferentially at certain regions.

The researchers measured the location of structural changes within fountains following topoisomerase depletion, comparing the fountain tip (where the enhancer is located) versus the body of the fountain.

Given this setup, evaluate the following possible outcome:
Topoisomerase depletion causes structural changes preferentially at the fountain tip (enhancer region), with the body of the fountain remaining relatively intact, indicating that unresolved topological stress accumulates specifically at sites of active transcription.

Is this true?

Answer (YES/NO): YES